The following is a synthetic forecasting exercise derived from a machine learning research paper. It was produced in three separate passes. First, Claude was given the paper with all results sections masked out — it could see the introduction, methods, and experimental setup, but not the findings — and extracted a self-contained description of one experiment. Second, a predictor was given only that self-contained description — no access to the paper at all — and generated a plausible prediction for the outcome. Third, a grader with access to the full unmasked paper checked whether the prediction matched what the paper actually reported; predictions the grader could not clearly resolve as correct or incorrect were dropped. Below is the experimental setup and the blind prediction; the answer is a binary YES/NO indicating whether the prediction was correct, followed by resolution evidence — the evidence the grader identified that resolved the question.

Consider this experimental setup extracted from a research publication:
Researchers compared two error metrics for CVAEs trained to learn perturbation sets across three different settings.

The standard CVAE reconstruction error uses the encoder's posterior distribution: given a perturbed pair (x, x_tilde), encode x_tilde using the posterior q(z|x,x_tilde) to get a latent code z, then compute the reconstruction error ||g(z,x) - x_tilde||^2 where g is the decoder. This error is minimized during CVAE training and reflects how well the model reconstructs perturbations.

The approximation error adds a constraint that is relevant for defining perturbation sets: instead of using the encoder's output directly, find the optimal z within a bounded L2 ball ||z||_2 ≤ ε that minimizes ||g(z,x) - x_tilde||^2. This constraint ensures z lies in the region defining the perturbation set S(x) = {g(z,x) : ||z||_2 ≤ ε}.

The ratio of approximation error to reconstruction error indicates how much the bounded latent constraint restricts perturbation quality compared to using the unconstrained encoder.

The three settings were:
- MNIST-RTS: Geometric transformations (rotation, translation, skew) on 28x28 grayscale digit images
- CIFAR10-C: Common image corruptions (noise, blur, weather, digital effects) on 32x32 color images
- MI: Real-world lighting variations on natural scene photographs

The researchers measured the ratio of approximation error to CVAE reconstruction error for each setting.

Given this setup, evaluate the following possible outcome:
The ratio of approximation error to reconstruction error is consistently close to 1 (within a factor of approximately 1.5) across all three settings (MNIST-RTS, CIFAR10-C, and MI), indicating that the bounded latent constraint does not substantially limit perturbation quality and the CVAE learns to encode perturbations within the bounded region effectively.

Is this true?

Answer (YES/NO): NO